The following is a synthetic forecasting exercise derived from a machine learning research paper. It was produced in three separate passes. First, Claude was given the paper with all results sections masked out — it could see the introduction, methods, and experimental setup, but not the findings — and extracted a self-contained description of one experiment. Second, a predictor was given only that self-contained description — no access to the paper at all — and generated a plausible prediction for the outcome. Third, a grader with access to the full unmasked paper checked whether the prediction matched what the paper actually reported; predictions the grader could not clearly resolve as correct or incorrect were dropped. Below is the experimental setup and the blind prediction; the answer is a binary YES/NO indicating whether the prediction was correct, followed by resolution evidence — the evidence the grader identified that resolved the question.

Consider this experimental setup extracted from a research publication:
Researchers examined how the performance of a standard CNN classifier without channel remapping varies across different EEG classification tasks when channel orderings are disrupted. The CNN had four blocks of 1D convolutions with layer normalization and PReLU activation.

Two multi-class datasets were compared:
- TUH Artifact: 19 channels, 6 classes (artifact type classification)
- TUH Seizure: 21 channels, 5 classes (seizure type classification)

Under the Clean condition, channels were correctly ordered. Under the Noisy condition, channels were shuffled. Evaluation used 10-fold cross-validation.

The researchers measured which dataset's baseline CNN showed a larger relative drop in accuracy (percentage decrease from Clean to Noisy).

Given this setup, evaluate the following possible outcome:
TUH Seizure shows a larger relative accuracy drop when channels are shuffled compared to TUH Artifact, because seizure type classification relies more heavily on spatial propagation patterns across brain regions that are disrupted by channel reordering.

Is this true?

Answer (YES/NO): YES